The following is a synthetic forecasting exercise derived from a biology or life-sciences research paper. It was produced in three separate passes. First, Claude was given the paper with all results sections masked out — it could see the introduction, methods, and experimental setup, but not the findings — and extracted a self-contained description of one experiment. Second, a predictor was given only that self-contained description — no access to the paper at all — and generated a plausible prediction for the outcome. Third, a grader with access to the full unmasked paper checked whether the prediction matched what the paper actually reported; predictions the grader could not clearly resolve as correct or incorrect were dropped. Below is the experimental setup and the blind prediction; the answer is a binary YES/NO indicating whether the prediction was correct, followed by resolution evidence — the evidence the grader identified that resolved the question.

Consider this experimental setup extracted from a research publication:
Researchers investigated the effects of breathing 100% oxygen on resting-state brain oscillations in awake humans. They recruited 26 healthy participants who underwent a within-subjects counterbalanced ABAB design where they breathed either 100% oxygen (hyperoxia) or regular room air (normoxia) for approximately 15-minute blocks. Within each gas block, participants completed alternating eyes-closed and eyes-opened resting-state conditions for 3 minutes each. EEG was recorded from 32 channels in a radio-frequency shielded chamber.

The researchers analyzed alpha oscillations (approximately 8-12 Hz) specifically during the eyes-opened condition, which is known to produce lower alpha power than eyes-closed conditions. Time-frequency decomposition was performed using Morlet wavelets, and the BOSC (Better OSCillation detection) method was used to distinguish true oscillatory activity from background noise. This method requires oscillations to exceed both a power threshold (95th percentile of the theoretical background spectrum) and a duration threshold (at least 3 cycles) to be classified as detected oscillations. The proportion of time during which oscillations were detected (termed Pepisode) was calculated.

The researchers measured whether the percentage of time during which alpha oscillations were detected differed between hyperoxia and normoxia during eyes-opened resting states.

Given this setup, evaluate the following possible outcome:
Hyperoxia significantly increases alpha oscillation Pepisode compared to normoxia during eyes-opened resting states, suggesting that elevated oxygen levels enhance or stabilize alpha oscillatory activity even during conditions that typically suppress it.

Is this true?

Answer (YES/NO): NO